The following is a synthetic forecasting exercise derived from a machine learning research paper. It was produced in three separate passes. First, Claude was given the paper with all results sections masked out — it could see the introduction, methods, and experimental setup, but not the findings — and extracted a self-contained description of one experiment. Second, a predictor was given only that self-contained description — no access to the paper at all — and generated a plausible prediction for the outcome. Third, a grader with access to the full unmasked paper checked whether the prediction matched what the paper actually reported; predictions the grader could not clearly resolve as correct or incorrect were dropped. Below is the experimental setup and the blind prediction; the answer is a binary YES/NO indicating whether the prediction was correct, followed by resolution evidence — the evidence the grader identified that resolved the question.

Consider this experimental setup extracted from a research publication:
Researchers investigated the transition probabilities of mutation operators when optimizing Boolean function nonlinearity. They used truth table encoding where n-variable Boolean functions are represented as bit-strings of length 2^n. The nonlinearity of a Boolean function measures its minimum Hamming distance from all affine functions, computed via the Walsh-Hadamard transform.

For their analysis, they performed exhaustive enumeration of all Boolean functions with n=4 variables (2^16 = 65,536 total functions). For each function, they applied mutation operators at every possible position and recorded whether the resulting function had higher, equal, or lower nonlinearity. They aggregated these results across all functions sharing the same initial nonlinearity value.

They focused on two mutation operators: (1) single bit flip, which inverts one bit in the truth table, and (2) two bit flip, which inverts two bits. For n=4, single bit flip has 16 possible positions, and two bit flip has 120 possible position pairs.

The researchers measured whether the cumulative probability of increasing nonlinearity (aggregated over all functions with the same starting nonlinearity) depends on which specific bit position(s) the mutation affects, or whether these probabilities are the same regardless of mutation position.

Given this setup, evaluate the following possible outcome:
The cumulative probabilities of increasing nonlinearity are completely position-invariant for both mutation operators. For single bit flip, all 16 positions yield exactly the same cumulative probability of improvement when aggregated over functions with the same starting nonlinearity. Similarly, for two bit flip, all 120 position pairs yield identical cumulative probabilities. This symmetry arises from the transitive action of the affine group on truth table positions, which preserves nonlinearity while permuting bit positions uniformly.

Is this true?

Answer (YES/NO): YES